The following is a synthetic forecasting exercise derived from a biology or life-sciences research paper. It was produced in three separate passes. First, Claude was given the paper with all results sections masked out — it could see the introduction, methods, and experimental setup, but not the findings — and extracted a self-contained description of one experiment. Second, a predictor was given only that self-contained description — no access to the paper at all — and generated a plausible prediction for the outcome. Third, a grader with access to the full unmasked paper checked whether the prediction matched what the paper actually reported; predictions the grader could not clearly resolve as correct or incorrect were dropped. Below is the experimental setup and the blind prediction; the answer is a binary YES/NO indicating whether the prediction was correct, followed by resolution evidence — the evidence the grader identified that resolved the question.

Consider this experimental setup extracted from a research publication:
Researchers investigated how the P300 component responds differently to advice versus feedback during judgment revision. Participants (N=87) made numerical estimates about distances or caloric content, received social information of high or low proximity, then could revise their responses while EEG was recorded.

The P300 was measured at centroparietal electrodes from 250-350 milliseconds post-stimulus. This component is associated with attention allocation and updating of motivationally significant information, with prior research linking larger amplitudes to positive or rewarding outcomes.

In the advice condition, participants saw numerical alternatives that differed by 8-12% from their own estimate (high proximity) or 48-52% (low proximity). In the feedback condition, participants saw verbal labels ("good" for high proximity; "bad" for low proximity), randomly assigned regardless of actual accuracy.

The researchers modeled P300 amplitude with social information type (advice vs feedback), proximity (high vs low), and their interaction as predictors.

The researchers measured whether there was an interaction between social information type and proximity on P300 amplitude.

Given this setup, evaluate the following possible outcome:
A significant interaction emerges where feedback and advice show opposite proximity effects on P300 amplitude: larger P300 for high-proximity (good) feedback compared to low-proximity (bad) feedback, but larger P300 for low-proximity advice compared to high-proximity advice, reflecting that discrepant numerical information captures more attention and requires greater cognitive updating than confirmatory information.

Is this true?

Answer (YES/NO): NO